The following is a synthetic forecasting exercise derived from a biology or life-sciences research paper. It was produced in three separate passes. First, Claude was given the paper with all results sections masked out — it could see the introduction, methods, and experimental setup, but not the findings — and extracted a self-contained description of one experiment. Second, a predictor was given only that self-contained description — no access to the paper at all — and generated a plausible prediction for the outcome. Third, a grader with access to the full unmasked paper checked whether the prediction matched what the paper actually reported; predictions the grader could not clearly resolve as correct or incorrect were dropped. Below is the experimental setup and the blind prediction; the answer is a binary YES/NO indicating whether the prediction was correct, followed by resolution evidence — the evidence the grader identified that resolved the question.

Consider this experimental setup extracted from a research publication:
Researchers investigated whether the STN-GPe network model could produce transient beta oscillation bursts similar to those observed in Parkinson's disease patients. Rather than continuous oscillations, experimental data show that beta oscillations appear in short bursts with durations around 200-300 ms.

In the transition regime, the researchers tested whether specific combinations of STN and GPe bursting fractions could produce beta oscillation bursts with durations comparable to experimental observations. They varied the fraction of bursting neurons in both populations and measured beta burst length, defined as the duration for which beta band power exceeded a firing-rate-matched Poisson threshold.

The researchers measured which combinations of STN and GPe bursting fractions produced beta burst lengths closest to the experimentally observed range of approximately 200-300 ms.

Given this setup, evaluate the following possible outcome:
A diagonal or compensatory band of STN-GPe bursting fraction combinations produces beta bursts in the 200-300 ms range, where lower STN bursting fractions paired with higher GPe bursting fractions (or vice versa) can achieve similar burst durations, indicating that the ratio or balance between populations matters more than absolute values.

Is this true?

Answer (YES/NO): NO